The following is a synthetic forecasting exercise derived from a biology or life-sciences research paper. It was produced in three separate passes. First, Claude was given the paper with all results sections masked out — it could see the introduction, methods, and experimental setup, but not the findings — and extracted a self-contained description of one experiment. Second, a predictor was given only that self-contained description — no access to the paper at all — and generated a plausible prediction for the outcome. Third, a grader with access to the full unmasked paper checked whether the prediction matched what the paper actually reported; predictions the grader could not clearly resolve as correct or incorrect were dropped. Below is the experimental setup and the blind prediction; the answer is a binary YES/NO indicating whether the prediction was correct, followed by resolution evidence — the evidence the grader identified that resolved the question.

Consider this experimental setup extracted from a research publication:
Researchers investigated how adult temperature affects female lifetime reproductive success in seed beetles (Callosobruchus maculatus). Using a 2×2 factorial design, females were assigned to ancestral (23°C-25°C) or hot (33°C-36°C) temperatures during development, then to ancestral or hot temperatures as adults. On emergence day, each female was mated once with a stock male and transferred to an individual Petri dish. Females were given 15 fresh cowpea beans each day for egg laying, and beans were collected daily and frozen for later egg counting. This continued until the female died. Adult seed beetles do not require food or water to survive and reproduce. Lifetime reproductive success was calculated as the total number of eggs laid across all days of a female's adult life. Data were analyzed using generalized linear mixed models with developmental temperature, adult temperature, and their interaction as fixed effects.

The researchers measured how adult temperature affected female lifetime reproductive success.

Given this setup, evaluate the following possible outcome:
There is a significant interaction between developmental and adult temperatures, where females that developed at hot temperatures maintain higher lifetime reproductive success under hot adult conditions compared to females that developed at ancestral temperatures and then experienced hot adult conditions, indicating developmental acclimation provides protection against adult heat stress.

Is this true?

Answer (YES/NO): NO